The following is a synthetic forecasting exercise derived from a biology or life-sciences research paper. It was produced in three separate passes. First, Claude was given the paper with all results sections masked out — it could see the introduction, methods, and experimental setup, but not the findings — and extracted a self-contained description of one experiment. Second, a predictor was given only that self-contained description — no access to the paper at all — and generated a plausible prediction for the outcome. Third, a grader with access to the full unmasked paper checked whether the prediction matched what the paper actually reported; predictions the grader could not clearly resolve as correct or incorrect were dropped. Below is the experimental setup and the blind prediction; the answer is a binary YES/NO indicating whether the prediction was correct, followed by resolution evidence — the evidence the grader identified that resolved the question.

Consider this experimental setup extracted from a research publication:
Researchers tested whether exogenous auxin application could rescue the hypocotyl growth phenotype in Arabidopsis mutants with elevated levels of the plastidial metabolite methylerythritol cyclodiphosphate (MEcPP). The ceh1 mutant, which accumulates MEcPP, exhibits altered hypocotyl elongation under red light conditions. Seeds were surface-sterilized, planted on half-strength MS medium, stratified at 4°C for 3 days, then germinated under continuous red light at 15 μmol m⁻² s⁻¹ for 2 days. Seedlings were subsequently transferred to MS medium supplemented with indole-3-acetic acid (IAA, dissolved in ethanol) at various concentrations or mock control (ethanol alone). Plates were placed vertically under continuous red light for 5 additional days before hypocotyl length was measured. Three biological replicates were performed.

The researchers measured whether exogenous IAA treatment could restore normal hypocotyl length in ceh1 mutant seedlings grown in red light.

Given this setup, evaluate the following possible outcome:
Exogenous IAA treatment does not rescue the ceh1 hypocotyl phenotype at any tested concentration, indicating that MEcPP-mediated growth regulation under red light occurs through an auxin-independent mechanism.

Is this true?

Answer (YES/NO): NO